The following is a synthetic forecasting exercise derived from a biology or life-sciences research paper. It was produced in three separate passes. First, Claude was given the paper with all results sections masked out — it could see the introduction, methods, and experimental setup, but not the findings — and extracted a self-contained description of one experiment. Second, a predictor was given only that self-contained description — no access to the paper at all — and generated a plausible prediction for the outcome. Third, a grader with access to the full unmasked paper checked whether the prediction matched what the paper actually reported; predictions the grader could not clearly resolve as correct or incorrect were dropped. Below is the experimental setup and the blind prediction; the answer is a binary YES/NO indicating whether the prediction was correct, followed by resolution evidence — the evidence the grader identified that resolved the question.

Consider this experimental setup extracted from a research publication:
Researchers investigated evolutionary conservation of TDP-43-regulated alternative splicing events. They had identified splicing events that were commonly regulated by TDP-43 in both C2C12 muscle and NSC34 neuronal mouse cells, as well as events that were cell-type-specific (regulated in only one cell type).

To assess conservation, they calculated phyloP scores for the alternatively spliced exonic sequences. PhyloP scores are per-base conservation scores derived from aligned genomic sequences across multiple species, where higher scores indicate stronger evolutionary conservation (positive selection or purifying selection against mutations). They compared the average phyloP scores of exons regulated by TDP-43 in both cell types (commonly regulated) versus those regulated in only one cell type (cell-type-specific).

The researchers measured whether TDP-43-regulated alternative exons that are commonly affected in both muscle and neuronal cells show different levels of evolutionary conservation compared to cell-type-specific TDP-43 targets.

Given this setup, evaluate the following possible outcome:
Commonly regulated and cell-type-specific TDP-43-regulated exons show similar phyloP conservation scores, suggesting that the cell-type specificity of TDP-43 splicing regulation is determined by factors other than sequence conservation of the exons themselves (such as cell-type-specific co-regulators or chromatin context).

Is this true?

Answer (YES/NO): NO